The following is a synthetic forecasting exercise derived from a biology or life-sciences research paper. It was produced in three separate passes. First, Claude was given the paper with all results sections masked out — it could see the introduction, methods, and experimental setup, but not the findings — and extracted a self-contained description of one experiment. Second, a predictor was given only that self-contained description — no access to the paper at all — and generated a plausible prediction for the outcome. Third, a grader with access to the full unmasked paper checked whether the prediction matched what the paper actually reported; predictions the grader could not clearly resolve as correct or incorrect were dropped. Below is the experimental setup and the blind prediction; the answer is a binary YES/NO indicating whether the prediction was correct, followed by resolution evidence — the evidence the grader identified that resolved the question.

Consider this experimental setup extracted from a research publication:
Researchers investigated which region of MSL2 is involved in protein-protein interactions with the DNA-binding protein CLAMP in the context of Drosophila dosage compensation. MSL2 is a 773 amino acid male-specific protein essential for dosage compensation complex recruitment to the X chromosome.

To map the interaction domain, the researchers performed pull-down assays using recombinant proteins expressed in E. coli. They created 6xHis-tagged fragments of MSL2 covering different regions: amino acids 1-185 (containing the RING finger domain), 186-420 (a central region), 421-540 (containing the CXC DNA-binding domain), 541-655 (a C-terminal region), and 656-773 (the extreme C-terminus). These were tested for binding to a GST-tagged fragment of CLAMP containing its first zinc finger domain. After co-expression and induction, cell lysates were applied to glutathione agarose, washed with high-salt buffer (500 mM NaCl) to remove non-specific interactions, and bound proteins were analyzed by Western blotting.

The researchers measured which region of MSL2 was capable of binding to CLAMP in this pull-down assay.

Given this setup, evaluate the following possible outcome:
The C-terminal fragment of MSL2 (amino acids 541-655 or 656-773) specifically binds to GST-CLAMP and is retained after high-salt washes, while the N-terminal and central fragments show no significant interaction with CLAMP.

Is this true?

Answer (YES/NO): YES